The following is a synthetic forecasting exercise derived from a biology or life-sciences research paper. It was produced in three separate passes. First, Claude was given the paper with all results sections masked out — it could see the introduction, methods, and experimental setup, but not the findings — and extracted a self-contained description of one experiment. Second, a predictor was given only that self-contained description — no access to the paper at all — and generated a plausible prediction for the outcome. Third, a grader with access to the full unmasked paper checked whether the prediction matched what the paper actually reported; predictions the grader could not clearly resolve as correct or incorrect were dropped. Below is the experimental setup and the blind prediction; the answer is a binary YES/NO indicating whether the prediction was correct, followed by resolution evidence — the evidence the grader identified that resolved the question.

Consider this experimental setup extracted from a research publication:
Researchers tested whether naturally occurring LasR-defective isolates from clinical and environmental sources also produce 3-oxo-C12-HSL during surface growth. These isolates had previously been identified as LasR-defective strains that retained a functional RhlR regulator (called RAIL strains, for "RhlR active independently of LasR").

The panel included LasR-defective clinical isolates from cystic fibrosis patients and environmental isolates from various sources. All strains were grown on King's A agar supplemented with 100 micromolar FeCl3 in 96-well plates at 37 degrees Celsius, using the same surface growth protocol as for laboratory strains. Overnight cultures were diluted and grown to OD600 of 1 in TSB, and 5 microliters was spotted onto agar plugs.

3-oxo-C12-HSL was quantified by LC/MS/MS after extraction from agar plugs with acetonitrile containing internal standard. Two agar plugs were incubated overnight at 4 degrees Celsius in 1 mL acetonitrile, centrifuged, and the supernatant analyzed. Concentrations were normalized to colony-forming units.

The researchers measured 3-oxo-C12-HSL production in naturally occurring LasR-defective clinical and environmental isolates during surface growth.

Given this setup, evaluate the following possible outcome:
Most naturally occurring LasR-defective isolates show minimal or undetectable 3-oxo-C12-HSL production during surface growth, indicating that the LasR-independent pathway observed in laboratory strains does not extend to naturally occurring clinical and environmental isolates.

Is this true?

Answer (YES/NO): NO